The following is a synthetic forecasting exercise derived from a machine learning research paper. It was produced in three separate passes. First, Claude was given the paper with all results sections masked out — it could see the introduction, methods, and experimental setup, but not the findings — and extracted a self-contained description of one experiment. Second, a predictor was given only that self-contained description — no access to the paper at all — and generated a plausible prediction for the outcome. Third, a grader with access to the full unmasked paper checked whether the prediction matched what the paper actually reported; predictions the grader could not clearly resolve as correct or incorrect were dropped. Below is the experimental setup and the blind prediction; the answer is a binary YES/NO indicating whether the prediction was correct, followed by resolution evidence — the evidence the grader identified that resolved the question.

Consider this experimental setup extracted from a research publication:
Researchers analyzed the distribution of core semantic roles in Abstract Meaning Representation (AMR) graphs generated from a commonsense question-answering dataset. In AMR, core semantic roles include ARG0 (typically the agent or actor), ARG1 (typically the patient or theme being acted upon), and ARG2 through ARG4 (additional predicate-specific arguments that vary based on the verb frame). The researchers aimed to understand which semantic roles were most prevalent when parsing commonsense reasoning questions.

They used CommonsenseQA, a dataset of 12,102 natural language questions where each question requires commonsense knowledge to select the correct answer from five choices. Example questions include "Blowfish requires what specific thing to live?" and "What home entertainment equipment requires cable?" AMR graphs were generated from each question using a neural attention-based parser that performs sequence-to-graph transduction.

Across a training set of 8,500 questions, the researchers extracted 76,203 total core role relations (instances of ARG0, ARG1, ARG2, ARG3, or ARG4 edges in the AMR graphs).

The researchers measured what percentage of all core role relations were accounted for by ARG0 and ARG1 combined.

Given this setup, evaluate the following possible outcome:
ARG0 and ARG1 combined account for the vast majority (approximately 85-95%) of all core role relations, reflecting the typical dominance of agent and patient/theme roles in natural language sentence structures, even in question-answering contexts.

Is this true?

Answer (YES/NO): YES